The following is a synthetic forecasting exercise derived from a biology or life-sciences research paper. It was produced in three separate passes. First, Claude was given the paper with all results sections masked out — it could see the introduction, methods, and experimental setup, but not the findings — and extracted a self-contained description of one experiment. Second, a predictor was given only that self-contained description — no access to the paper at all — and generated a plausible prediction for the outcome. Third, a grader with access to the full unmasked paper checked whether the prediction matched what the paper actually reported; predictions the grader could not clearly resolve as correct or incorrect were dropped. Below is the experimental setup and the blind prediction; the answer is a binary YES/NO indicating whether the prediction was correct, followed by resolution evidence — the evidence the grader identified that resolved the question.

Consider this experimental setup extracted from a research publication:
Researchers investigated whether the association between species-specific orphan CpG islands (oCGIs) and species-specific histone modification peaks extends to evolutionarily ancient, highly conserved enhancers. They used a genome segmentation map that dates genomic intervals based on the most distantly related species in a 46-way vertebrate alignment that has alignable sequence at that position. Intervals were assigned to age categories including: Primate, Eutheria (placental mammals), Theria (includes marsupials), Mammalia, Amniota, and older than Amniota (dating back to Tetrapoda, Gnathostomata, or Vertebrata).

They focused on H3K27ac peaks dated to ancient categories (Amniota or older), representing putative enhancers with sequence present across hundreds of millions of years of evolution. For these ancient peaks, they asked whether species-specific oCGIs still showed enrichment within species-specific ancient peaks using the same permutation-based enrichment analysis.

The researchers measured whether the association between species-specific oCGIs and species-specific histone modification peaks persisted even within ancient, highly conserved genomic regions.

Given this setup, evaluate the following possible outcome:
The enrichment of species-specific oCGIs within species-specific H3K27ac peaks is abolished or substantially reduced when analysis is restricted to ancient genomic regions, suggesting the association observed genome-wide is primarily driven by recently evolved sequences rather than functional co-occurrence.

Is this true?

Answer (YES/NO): NO